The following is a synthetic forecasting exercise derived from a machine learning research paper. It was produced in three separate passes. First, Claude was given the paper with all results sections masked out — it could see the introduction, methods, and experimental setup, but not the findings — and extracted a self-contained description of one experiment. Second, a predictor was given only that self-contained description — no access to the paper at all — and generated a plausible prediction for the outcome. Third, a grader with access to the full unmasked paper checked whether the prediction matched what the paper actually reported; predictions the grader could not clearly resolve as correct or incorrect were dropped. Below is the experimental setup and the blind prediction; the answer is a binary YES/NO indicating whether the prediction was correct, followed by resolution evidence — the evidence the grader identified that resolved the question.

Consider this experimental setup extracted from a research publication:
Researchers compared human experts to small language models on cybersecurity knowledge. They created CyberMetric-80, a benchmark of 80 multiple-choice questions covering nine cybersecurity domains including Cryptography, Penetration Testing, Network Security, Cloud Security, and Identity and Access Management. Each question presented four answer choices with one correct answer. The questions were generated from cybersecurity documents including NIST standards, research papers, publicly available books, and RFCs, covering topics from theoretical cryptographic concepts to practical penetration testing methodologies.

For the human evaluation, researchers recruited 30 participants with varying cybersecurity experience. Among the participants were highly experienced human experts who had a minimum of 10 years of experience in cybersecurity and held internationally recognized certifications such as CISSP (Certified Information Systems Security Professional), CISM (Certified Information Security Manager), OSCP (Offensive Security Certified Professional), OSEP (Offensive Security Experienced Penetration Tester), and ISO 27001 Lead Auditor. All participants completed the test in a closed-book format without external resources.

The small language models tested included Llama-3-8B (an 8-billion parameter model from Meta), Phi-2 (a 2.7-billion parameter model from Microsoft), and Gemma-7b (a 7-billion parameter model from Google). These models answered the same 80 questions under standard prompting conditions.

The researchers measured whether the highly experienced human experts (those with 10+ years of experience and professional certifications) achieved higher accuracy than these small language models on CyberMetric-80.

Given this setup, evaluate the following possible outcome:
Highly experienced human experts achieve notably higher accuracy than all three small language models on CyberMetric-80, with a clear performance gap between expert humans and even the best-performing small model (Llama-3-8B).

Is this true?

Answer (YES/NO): NO